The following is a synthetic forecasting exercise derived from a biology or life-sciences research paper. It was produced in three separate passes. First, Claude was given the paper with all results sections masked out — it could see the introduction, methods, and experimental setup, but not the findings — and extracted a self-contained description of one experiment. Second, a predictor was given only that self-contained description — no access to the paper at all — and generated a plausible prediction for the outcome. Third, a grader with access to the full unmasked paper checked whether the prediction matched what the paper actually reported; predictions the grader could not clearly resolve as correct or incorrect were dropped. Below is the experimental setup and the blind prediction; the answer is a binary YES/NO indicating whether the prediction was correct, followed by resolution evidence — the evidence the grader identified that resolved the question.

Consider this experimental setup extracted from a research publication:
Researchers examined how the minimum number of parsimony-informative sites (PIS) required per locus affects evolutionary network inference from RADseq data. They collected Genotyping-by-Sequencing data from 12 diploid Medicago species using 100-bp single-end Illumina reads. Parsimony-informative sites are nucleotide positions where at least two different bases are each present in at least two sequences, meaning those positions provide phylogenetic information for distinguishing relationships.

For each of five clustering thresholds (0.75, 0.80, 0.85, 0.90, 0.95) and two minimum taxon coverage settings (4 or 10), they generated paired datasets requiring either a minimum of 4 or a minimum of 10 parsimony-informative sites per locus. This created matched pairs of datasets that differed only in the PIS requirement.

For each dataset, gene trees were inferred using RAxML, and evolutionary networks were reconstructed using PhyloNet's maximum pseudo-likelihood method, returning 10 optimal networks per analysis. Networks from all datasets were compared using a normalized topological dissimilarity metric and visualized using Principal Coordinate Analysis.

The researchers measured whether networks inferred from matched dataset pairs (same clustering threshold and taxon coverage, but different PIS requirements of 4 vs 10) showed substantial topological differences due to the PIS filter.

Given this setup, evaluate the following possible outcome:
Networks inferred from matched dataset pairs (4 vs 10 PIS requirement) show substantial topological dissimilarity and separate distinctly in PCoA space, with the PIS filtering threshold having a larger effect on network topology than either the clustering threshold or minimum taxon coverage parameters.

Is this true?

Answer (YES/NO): YES